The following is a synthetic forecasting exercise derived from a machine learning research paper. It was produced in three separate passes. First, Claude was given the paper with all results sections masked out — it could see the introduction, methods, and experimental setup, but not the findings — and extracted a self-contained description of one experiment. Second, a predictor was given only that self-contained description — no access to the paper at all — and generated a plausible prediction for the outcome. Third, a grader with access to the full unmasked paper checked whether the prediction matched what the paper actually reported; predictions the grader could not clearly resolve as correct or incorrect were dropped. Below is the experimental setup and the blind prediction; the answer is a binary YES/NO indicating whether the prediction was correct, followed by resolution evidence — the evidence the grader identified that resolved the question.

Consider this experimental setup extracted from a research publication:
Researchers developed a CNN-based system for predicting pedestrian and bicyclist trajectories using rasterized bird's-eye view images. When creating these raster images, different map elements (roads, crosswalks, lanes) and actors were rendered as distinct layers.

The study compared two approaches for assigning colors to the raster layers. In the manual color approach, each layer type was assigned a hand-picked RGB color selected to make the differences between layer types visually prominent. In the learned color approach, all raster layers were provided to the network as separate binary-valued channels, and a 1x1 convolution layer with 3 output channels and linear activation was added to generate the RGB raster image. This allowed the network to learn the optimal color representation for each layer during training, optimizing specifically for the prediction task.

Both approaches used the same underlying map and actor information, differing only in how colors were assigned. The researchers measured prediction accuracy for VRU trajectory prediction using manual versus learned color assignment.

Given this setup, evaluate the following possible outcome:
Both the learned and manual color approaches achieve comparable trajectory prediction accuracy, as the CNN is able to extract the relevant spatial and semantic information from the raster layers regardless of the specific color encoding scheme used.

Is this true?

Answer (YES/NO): YES